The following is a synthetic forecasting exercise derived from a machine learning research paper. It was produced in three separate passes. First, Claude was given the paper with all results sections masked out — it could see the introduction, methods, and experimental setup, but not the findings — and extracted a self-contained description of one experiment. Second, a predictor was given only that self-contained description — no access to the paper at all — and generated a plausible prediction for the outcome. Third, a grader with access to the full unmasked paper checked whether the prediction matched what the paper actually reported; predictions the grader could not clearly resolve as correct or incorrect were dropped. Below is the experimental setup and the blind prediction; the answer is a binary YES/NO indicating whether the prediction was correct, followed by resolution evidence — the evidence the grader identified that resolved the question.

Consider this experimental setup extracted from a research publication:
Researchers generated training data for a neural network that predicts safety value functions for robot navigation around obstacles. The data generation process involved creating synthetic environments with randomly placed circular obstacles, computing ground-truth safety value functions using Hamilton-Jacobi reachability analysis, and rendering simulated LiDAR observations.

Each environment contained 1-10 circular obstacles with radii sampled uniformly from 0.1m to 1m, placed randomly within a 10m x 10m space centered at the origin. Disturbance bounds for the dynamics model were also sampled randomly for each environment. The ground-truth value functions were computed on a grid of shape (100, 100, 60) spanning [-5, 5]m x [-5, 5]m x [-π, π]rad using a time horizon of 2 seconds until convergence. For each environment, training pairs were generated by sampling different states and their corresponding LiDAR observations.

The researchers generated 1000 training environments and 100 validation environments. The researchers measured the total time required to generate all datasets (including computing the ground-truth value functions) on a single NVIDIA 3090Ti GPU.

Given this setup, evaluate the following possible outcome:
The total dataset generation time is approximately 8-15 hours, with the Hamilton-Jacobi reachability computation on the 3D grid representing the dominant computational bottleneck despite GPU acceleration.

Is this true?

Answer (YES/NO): NO